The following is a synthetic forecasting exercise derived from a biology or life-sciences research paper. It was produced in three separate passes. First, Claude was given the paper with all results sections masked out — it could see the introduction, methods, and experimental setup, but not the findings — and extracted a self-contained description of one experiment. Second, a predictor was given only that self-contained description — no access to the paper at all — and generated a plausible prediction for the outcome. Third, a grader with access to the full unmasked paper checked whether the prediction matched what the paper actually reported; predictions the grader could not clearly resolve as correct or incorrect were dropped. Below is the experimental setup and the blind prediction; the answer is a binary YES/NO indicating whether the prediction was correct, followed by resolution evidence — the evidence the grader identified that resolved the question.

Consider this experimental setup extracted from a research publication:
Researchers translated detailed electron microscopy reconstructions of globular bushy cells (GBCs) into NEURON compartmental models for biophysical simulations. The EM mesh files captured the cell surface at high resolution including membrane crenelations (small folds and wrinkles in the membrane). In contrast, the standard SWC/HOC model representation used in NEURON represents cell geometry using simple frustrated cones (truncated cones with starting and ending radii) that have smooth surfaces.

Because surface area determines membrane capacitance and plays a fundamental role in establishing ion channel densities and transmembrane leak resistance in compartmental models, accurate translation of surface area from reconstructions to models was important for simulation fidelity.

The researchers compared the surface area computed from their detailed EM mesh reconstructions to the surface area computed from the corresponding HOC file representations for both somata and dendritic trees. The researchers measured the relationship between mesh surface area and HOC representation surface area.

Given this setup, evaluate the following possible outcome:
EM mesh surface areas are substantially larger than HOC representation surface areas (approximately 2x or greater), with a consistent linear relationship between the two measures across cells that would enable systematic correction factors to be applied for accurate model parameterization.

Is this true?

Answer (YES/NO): NO